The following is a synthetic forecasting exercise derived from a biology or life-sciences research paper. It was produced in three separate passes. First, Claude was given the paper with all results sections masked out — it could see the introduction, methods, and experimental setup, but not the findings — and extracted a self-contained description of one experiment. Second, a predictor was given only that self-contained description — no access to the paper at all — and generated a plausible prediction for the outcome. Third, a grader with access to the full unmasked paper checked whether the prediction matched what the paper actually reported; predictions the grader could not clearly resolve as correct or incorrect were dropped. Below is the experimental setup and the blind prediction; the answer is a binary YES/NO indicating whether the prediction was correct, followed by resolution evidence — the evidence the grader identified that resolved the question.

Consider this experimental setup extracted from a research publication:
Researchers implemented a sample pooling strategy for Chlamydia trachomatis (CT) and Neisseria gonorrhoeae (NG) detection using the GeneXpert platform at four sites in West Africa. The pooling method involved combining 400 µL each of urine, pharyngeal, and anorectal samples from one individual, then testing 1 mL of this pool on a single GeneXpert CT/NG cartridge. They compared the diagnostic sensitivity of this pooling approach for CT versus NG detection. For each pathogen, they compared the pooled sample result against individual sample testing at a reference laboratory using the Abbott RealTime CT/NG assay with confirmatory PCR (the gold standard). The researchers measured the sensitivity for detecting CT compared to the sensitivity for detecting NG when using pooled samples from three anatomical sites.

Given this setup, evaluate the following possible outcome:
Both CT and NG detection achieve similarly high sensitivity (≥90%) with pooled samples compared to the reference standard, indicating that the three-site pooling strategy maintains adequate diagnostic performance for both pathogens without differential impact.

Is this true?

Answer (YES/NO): NO